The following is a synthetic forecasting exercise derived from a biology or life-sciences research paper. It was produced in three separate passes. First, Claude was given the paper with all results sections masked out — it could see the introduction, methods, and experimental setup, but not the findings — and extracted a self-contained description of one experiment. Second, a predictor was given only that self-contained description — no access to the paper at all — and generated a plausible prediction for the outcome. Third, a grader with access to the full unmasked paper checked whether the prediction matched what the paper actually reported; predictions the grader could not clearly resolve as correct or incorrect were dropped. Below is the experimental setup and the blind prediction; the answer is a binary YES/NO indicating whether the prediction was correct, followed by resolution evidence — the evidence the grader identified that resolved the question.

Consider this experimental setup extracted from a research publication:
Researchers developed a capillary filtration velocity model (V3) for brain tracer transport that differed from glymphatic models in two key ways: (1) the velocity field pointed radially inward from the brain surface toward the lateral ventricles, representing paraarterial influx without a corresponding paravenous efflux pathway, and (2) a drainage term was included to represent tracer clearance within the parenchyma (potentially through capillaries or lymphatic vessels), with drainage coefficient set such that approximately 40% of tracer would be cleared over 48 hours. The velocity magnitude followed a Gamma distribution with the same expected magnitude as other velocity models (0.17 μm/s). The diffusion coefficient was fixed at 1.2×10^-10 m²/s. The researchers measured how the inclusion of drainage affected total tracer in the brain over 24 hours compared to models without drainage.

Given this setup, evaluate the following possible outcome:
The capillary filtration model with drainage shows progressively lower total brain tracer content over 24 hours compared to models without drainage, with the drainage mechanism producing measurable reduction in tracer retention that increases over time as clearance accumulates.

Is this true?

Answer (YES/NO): NO